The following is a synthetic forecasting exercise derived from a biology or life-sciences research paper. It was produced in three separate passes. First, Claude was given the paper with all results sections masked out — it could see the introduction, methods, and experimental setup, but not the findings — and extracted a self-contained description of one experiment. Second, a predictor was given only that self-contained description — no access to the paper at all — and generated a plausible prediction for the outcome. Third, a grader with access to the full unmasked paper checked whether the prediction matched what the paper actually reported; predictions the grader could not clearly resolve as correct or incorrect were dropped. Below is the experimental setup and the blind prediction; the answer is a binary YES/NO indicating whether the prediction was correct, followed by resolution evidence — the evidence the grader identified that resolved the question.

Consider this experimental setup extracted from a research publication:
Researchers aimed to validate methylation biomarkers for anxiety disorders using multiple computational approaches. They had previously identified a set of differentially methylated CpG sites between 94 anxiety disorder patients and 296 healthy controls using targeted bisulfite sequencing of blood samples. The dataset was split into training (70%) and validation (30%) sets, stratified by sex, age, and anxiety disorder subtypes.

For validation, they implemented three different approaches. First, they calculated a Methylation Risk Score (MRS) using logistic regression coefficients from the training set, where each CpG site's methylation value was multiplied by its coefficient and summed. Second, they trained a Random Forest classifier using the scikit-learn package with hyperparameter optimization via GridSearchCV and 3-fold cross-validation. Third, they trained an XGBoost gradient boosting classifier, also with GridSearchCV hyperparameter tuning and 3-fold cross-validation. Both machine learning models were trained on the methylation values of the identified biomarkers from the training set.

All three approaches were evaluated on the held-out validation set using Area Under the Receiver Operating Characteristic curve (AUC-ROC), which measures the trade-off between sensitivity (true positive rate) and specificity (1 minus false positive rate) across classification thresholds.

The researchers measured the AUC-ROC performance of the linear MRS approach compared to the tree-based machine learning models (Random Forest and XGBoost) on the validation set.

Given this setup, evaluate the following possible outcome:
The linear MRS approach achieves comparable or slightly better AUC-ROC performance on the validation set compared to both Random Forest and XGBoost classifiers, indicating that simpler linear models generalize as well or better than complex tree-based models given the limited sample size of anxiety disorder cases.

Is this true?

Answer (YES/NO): NO